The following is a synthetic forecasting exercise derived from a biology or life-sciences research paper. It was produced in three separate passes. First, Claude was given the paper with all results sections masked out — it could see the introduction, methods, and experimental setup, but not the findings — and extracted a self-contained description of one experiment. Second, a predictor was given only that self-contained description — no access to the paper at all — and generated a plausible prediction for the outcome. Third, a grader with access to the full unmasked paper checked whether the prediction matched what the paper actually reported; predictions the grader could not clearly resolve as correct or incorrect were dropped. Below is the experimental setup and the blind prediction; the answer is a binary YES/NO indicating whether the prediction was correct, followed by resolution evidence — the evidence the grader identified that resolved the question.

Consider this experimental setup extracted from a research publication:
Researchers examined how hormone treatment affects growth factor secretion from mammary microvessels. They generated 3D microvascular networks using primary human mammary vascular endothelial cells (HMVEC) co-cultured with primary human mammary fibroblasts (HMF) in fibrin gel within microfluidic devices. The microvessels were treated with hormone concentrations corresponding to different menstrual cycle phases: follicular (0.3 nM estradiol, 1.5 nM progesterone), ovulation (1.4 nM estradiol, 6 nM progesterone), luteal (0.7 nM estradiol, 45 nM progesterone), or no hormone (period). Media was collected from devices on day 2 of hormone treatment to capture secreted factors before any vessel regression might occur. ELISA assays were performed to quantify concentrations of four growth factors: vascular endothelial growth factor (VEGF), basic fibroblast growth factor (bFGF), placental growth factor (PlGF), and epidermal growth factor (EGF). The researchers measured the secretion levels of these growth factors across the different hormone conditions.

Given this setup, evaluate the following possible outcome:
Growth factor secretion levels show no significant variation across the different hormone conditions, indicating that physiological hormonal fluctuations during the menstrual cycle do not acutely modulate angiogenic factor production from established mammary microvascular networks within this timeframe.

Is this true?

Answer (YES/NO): NO